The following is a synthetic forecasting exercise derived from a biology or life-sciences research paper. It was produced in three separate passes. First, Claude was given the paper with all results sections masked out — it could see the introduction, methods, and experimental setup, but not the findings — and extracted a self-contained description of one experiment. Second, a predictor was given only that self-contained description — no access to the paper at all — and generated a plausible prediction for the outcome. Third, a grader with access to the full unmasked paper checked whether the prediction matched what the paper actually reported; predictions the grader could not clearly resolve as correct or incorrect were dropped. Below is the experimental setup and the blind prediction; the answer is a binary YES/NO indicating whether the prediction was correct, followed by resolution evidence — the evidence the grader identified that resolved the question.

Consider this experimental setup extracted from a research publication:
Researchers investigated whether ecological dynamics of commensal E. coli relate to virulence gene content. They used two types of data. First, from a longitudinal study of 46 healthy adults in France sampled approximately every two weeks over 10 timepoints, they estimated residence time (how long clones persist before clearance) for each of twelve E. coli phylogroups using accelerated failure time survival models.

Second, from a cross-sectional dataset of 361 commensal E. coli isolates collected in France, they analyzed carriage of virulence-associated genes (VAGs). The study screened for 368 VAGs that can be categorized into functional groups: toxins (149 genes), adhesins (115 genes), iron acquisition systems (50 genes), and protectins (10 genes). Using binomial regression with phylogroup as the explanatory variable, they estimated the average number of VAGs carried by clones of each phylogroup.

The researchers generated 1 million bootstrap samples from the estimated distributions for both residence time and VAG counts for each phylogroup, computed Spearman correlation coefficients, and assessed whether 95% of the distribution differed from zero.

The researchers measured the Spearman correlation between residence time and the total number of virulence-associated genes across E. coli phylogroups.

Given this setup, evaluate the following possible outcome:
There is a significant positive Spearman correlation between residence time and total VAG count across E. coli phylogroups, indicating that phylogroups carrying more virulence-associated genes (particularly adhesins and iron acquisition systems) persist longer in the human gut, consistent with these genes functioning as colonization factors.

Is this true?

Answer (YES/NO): NO